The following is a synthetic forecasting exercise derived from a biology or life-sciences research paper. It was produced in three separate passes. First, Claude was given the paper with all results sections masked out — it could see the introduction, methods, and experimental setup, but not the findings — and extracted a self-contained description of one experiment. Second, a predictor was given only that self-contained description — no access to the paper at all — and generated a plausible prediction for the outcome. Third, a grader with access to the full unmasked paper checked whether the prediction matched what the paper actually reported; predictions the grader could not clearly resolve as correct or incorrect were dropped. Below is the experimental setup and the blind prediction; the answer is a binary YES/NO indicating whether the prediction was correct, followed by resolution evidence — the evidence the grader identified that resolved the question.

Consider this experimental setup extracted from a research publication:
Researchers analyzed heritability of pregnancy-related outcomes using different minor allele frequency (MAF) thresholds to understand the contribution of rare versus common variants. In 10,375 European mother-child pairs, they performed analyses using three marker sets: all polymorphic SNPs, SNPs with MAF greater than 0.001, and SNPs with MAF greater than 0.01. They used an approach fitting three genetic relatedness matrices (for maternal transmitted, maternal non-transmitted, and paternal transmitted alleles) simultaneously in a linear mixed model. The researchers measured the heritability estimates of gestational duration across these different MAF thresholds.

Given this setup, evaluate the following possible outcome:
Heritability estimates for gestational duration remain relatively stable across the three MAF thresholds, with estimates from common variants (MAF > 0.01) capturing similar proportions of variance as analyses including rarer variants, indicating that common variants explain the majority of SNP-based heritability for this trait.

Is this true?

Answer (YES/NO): NO